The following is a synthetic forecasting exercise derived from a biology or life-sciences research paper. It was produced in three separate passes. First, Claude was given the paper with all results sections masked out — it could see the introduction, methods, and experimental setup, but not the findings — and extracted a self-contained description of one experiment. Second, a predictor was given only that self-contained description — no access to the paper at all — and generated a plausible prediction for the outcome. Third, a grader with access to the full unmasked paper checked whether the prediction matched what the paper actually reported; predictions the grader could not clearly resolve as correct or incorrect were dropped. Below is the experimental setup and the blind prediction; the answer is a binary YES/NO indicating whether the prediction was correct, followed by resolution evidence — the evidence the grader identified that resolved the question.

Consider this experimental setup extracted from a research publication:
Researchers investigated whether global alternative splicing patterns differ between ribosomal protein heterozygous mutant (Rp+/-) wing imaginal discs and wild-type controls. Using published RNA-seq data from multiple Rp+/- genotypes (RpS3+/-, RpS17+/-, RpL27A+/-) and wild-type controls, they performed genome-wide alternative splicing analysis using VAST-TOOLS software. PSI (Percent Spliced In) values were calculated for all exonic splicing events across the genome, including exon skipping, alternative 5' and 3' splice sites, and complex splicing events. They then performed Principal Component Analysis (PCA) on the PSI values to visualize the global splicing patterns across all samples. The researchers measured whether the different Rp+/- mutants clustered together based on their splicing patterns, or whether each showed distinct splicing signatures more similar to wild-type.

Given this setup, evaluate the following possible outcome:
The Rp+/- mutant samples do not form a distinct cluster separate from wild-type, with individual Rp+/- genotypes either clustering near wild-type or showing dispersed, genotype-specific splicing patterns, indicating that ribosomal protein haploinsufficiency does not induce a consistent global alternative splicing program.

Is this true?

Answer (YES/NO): NO